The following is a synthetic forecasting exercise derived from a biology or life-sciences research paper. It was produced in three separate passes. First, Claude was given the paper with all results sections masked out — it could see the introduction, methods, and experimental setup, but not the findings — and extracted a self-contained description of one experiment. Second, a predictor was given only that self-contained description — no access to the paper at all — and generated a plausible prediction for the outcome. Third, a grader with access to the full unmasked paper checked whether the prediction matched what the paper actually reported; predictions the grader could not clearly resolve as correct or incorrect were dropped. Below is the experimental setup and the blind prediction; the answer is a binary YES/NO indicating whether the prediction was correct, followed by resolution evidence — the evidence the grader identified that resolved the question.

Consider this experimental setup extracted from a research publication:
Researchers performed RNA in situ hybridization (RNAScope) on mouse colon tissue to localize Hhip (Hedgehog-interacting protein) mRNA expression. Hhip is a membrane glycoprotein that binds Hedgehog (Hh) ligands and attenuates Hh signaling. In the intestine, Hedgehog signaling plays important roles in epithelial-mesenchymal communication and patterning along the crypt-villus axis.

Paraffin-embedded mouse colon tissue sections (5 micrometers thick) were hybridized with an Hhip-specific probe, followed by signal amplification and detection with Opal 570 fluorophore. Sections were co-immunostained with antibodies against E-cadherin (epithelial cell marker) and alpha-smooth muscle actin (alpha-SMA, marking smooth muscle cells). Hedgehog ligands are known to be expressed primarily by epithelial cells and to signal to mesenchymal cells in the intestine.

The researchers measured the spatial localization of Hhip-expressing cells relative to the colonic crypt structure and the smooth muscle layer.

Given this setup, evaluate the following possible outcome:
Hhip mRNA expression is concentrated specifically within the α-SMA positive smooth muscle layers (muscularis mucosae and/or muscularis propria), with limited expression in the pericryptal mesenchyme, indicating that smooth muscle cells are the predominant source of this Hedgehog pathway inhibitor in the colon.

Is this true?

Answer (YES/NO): NO